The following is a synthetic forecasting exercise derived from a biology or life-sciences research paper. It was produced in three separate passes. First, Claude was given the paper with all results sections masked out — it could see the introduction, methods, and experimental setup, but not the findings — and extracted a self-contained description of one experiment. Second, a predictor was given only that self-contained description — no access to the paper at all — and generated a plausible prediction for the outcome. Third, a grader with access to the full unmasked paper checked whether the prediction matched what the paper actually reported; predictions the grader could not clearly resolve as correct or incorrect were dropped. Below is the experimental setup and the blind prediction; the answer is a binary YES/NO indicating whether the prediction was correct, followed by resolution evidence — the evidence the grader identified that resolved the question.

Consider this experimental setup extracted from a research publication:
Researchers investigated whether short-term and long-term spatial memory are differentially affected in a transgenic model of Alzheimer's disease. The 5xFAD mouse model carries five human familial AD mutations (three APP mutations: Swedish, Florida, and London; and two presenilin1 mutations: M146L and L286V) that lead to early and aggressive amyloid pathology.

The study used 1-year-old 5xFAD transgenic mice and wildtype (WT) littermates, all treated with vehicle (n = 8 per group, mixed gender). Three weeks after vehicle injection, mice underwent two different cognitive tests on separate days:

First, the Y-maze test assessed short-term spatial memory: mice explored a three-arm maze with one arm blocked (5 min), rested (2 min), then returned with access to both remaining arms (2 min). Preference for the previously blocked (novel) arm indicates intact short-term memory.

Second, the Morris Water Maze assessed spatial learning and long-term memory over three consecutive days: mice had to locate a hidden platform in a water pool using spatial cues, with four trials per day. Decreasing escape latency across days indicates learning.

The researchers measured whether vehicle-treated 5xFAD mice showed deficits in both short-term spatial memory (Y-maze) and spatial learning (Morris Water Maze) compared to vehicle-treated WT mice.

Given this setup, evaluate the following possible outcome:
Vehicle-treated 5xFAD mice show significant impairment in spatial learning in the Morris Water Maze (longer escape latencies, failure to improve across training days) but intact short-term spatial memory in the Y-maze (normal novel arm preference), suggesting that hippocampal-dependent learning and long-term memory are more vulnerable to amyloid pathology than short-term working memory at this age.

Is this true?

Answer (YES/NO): NO